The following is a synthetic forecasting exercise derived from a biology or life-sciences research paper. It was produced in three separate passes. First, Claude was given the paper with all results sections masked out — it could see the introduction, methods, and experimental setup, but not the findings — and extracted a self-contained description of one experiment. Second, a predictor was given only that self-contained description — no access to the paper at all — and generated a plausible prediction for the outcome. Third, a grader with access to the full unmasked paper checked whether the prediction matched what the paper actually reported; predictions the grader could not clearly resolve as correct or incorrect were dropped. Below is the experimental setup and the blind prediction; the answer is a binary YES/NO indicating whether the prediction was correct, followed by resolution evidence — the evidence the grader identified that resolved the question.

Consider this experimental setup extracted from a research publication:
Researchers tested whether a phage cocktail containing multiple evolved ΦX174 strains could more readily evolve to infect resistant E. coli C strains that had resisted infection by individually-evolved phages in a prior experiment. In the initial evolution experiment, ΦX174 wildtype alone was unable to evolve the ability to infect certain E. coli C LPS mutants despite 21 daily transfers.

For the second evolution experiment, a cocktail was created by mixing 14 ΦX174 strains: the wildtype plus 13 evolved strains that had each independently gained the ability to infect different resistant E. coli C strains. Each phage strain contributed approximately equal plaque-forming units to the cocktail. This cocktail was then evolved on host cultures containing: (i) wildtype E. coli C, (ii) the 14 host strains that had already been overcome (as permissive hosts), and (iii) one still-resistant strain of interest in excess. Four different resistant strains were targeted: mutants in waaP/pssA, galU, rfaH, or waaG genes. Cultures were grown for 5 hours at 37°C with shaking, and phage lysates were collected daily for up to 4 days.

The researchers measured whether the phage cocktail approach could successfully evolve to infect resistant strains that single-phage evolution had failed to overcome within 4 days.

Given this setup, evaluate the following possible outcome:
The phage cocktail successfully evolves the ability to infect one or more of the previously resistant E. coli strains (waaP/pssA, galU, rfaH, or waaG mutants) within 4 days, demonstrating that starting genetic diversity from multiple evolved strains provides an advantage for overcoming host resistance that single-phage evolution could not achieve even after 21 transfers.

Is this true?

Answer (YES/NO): YES